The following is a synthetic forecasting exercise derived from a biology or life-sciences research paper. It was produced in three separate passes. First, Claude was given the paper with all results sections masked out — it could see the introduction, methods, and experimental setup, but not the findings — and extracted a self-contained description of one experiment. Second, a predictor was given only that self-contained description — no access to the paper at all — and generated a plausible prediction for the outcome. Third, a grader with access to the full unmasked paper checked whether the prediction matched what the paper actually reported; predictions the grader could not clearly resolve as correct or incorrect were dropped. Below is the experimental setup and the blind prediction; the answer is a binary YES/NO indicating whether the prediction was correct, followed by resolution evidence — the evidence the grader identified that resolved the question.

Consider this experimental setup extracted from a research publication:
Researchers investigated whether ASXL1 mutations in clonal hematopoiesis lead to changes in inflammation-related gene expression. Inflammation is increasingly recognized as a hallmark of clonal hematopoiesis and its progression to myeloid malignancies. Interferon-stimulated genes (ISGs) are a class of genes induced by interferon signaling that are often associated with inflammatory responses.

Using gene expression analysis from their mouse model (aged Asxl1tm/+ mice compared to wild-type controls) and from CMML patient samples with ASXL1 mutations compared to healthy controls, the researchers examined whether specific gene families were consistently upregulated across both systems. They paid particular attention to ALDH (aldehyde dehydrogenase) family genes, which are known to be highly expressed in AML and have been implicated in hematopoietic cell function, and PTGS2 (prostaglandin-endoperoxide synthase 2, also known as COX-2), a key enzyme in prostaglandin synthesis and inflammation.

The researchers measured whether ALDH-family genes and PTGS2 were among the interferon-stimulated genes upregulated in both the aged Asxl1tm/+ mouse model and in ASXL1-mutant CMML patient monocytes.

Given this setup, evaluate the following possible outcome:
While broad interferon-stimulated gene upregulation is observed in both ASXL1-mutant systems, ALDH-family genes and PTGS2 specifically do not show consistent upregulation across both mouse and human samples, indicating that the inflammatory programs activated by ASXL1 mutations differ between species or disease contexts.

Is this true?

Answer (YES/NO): NO